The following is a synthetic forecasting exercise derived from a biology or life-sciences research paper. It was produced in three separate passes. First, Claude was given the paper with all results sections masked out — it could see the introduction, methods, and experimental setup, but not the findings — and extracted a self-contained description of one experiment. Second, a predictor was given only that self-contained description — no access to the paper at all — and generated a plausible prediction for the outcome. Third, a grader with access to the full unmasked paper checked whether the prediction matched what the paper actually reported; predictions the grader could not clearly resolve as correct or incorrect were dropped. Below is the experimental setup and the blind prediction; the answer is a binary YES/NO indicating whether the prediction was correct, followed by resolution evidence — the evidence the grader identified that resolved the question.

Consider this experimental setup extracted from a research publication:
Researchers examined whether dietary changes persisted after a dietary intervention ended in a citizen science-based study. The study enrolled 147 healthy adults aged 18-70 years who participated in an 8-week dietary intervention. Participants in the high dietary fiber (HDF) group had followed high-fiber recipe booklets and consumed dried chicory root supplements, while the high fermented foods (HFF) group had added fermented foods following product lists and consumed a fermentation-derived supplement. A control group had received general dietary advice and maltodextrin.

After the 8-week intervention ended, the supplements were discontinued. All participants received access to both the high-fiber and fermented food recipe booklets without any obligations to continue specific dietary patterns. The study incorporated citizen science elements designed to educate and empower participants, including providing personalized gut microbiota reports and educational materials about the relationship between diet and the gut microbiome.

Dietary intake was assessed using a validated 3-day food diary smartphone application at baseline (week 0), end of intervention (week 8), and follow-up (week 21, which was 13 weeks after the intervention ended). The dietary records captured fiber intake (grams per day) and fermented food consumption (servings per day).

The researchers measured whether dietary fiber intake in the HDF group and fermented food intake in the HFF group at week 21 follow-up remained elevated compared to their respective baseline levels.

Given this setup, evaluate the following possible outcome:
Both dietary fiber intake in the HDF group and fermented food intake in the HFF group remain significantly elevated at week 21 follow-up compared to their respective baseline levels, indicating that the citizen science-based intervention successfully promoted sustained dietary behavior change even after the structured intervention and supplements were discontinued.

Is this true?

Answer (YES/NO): YES